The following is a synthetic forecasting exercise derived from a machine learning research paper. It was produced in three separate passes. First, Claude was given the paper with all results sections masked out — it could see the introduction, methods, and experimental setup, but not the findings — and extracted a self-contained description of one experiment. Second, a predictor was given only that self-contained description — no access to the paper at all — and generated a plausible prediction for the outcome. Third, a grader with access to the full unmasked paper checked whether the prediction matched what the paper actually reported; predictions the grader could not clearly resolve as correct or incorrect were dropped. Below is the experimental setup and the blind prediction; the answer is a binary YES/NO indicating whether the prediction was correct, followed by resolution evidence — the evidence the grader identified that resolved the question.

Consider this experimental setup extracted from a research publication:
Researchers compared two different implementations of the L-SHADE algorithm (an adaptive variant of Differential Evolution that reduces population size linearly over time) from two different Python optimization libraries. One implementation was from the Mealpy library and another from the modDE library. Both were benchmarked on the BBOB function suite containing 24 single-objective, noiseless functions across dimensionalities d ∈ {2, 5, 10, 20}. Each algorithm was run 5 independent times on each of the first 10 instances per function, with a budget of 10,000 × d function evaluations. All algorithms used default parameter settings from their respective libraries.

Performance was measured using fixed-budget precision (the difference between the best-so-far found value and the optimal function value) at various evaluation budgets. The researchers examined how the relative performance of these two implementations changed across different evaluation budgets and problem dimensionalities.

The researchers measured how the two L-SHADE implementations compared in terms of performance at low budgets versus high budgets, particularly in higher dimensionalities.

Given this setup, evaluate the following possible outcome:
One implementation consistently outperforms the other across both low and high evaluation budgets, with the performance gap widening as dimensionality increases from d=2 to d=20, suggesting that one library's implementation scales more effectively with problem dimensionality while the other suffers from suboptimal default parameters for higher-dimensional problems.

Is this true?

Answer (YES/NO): NO